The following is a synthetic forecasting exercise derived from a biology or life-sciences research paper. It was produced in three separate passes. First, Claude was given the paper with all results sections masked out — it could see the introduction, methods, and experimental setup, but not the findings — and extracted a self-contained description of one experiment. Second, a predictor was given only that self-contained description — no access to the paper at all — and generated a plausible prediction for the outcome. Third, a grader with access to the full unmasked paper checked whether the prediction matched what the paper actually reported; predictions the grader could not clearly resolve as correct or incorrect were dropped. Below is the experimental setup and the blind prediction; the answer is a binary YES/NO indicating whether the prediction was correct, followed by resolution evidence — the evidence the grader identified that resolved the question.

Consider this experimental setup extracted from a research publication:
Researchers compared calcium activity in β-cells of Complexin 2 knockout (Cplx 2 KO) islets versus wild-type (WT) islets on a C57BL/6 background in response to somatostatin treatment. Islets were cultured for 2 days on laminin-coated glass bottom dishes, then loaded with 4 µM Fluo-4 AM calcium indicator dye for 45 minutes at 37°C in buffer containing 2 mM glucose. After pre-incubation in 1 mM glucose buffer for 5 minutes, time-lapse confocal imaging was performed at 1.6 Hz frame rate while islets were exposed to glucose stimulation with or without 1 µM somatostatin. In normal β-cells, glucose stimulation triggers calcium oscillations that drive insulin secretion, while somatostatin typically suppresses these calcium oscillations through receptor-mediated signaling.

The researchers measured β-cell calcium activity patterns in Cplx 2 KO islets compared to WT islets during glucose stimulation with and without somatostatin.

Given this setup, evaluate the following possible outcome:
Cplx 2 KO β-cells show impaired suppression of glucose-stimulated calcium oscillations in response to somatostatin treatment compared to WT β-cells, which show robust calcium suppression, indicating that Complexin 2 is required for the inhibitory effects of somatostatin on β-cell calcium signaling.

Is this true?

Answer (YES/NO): YES